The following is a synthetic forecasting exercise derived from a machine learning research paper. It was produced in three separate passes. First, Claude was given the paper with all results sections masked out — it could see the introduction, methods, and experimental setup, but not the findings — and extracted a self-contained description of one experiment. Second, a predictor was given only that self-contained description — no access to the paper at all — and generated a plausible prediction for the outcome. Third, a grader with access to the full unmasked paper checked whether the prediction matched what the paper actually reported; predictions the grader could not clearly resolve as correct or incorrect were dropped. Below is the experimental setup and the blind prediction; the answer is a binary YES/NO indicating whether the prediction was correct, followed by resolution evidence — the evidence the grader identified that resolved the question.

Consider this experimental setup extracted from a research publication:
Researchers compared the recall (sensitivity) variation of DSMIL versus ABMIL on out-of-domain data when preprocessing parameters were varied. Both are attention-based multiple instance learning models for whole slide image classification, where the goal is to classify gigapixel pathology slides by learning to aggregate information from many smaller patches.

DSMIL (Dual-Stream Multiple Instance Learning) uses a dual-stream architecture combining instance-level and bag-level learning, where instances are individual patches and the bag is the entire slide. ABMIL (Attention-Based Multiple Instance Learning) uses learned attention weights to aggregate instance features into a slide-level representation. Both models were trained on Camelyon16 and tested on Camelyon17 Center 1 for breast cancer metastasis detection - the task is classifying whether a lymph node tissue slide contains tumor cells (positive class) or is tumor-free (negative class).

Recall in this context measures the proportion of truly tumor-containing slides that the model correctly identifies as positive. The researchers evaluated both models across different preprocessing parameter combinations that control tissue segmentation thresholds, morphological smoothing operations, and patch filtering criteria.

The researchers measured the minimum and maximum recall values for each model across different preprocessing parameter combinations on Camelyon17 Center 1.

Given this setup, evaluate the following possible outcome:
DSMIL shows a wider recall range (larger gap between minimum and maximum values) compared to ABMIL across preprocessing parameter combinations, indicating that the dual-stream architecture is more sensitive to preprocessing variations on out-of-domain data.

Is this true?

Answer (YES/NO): YES